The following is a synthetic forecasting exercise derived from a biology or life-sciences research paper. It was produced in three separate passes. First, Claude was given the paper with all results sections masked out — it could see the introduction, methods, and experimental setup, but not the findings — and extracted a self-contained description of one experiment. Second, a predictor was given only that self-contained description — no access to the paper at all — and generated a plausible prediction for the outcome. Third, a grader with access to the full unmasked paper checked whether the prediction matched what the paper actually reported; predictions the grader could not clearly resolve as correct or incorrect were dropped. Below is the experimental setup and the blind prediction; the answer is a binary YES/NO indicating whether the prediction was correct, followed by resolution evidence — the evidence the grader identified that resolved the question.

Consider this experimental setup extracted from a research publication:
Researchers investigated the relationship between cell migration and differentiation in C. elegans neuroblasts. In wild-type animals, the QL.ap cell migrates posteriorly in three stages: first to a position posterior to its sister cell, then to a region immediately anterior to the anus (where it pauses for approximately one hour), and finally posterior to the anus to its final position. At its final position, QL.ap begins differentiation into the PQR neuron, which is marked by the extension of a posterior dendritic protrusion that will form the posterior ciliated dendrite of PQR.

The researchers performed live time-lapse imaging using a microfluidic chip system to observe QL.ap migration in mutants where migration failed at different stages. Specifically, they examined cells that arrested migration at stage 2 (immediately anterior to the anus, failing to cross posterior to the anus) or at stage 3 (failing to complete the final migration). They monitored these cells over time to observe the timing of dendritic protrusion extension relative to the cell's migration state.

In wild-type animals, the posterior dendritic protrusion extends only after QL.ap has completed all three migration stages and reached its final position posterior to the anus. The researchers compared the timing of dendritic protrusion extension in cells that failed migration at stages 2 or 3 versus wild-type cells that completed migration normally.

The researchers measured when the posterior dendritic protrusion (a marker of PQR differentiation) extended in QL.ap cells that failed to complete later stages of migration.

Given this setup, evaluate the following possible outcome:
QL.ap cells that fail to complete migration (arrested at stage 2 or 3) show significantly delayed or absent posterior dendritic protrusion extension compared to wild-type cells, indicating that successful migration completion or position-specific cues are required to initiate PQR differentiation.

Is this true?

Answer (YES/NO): NO